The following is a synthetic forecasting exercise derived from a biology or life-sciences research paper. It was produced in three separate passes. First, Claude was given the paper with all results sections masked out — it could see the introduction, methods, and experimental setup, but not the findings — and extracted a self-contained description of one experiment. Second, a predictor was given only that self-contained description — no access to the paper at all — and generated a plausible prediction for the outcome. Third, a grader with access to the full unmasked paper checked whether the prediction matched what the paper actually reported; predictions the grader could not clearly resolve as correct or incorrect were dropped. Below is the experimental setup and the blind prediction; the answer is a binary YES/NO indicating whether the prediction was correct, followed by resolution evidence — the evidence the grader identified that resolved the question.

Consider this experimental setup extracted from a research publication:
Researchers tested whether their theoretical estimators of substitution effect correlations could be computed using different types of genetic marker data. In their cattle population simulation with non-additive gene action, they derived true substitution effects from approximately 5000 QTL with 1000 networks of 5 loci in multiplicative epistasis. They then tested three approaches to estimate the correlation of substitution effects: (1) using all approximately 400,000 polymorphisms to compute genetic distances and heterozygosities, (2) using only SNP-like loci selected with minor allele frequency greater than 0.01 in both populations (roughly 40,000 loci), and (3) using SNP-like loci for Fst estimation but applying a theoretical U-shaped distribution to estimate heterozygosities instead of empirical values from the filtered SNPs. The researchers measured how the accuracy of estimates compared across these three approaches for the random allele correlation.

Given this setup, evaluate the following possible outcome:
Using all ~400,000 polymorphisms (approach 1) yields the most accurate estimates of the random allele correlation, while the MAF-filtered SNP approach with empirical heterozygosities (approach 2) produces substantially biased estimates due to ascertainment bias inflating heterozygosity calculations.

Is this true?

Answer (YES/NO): NO